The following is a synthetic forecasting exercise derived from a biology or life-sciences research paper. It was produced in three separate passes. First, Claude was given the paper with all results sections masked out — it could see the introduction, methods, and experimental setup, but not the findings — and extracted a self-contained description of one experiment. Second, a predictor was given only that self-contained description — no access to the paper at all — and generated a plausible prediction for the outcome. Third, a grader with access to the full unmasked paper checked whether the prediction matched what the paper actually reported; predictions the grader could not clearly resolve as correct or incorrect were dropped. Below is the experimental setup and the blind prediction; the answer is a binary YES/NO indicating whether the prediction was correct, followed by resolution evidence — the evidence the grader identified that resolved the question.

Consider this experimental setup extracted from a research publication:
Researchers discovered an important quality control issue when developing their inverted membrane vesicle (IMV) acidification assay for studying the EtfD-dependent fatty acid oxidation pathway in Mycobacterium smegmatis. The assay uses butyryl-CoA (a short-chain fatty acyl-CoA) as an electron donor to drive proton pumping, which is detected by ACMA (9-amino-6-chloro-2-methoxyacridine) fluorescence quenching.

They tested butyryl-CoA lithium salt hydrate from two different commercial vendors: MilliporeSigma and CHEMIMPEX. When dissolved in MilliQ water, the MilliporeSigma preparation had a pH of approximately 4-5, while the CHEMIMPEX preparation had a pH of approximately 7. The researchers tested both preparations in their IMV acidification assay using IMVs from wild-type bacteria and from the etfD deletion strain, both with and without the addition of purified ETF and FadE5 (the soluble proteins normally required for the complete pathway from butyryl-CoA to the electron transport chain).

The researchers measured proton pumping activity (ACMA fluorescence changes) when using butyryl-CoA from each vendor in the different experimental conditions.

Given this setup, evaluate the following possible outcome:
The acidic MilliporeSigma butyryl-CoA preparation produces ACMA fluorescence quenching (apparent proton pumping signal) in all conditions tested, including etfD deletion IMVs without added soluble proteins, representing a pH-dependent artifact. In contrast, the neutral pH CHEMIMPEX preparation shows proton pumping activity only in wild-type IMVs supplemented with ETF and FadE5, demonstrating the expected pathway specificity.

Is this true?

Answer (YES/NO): NO